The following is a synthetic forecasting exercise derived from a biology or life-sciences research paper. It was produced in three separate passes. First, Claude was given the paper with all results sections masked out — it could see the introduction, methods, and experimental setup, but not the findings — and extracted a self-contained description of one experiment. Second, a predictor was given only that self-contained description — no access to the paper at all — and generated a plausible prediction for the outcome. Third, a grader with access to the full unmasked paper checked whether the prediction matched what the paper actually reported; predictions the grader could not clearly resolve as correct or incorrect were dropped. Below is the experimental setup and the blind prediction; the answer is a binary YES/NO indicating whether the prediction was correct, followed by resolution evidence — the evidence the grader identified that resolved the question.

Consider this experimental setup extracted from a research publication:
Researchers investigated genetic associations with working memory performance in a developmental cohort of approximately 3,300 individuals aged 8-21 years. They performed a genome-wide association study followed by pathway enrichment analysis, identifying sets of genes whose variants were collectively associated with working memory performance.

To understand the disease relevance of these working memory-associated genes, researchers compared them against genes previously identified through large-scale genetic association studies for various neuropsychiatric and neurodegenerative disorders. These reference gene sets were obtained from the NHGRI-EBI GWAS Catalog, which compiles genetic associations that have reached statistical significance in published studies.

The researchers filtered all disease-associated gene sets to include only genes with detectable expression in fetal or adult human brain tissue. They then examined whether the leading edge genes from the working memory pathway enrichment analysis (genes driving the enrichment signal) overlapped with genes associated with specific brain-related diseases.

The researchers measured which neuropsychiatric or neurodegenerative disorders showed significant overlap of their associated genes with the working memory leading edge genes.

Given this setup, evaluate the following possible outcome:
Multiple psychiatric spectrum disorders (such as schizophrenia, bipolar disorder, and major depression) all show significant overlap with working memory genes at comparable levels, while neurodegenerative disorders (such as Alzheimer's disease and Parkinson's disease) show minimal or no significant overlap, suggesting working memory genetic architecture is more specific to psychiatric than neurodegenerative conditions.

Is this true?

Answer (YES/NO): NO